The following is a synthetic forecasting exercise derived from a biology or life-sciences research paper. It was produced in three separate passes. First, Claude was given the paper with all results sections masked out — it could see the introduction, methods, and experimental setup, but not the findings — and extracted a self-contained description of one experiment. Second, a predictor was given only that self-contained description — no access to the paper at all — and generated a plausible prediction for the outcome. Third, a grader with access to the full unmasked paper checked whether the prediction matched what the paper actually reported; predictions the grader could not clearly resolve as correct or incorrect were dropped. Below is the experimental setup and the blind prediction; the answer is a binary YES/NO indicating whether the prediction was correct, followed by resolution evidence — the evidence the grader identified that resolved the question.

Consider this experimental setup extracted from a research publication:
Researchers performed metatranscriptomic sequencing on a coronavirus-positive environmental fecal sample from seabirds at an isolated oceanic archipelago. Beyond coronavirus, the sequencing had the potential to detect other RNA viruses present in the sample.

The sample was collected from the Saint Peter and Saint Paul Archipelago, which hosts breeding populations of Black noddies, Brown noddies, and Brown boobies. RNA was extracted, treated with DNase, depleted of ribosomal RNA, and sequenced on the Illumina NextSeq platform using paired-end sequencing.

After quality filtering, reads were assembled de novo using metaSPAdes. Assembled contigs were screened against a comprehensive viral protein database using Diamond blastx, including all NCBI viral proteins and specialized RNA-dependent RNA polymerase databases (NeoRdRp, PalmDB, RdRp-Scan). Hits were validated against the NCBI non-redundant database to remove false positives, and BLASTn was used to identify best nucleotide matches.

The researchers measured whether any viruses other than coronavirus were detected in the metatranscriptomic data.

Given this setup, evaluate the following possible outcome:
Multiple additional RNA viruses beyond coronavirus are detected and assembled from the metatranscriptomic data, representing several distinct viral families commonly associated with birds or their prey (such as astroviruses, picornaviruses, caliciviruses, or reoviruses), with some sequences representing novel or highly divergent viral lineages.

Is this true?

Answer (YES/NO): NO